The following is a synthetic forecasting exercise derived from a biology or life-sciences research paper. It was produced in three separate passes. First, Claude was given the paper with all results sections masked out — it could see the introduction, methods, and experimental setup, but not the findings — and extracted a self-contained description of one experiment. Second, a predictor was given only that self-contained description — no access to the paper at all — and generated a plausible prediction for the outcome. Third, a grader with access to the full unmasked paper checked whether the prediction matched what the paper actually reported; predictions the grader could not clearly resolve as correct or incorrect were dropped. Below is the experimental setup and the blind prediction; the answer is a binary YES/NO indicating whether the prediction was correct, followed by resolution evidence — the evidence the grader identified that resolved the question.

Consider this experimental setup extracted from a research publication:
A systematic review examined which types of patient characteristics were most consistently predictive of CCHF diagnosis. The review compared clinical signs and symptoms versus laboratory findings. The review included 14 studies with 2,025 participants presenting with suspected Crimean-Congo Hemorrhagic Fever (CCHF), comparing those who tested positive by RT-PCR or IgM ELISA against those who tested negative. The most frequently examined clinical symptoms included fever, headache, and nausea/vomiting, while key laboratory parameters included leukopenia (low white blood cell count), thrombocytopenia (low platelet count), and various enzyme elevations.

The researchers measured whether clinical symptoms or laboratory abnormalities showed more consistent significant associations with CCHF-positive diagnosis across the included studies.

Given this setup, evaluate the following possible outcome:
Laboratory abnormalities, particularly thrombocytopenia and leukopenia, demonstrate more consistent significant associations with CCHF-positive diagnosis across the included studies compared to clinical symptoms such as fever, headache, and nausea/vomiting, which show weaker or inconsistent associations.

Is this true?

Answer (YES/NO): YES